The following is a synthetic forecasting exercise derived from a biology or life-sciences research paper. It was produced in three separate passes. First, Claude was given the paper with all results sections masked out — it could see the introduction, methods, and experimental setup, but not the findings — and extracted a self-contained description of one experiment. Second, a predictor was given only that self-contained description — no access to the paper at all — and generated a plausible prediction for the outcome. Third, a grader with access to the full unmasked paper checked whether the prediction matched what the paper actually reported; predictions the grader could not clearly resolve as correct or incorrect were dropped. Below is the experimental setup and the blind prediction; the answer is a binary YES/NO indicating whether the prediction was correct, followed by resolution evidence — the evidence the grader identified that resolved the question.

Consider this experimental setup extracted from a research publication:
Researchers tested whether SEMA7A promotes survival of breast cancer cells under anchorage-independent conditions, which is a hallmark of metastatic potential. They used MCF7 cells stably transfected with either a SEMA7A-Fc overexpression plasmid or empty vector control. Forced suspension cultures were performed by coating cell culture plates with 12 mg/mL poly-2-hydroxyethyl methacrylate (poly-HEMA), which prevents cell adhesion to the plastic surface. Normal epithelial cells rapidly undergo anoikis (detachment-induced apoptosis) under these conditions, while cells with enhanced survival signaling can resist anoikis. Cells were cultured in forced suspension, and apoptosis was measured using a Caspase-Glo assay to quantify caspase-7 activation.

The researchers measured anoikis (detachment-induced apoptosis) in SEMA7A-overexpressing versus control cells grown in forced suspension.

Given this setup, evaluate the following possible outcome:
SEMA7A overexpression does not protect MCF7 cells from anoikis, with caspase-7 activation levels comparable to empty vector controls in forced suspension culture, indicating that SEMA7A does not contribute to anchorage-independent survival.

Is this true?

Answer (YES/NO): NO